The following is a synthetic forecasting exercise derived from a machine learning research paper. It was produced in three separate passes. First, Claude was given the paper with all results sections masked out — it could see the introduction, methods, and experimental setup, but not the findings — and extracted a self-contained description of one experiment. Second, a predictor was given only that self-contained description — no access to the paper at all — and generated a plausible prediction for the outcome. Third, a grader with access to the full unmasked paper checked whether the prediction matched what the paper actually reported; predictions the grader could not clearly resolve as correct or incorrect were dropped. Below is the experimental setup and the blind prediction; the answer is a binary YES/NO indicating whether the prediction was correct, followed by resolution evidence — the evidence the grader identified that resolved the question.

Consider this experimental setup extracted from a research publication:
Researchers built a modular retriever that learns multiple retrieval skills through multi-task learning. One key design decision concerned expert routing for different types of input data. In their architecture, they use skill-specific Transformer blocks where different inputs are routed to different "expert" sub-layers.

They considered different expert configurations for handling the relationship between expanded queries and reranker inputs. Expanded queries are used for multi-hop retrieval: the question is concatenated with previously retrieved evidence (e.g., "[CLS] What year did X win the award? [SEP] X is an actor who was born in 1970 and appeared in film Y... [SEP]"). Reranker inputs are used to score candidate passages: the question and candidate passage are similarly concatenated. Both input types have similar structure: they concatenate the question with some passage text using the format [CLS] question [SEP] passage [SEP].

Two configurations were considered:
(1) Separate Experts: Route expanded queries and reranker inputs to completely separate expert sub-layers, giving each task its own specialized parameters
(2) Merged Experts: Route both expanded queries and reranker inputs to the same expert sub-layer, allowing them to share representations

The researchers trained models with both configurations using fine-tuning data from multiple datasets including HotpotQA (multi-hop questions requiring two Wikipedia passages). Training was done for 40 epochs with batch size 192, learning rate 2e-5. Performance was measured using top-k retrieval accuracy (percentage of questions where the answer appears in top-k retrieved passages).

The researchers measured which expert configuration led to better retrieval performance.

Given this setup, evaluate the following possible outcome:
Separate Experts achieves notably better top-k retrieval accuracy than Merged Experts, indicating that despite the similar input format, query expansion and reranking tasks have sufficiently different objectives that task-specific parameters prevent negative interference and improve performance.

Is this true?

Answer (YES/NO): NO